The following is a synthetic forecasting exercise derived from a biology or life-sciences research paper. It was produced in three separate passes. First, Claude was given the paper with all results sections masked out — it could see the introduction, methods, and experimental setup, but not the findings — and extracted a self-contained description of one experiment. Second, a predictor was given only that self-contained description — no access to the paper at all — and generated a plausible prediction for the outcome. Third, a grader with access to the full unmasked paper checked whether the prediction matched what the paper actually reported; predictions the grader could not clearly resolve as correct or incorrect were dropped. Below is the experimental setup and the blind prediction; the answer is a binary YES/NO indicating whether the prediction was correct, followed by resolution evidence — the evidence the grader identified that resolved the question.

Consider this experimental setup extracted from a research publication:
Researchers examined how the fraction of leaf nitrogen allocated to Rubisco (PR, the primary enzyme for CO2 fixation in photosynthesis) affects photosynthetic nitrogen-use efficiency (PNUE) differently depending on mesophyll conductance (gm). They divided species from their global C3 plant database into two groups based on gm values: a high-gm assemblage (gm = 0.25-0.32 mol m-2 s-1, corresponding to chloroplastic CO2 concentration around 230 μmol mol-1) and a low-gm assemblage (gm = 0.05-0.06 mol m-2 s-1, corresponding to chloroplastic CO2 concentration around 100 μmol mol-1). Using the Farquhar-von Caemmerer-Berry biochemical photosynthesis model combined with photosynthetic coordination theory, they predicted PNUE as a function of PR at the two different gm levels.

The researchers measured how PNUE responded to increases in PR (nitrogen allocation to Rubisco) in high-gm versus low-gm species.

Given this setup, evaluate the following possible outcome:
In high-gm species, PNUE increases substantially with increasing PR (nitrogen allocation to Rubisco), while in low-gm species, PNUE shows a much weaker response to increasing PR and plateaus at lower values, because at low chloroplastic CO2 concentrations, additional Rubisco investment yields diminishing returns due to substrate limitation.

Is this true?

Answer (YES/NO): NO